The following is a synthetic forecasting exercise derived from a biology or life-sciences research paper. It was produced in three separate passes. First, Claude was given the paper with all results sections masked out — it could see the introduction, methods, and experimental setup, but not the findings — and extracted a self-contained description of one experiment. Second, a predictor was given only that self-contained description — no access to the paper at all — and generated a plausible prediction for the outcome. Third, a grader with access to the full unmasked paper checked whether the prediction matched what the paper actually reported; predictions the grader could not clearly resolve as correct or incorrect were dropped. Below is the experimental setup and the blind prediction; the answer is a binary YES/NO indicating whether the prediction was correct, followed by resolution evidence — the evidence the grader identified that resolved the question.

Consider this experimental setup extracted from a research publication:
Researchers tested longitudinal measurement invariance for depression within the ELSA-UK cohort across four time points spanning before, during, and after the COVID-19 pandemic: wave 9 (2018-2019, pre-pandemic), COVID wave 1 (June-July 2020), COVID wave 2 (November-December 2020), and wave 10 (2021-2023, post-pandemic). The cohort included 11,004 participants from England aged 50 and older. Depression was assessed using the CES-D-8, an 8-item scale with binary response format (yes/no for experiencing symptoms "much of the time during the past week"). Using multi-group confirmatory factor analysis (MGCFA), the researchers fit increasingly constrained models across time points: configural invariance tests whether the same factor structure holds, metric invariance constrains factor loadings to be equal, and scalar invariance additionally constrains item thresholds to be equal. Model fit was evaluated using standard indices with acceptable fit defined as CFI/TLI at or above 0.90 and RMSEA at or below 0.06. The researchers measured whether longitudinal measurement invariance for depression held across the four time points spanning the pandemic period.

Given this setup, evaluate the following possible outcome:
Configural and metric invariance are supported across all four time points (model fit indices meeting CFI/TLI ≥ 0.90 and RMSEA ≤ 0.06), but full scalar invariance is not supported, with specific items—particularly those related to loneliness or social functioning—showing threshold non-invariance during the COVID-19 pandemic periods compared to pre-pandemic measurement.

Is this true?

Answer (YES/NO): NO